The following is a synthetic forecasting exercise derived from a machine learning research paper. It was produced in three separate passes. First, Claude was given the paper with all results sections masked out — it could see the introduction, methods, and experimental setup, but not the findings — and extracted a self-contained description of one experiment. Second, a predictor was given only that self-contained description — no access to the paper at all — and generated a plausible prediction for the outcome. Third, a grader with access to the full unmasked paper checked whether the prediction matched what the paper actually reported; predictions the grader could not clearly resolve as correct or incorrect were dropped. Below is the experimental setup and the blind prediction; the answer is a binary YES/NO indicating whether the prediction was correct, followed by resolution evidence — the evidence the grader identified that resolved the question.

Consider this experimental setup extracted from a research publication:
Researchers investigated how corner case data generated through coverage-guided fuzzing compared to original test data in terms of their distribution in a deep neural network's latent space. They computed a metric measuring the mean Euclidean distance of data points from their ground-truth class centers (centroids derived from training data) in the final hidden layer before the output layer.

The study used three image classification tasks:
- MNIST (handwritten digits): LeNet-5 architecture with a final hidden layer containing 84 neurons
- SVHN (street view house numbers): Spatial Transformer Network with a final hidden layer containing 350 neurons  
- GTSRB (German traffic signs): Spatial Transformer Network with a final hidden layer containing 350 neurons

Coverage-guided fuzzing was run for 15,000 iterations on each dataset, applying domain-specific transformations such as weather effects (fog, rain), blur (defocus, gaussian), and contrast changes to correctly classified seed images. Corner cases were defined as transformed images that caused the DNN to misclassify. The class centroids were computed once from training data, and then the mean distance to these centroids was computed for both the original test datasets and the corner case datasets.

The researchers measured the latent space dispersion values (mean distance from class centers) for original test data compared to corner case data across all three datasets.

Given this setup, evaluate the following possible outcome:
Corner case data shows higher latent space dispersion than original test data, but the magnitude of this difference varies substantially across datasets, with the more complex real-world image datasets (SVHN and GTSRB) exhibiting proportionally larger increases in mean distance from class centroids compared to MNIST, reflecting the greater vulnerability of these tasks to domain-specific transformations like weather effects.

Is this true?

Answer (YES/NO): NO